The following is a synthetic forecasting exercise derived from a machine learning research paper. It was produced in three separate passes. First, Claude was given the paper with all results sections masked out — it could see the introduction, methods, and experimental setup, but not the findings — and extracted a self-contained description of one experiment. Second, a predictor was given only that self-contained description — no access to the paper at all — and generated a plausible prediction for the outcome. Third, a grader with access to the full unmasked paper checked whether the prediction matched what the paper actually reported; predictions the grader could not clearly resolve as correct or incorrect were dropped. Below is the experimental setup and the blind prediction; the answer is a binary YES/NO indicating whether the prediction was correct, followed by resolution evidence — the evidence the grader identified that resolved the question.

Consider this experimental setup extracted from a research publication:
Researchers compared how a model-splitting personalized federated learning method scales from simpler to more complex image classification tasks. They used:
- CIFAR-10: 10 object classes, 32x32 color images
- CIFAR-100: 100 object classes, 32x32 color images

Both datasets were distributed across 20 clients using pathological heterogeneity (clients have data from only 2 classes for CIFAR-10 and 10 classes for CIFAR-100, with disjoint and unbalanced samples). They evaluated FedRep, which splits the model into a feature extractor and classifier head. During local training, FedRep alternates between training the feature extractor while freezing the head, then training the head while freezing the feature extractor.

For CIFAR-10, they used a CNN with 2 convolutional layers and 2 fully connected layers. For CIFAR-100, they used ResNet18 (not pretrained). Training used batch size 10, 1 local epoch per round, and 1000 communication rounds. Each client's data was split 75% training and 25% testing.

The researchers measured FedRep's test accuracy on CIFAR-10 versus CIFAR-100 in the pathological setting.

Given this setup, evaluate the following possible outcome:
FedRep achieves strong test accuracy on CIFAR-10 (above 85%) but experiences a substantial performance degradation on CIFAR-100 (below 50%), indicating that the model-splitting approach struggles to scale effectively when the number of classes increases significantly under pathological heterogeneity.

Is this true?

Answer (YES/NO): NO